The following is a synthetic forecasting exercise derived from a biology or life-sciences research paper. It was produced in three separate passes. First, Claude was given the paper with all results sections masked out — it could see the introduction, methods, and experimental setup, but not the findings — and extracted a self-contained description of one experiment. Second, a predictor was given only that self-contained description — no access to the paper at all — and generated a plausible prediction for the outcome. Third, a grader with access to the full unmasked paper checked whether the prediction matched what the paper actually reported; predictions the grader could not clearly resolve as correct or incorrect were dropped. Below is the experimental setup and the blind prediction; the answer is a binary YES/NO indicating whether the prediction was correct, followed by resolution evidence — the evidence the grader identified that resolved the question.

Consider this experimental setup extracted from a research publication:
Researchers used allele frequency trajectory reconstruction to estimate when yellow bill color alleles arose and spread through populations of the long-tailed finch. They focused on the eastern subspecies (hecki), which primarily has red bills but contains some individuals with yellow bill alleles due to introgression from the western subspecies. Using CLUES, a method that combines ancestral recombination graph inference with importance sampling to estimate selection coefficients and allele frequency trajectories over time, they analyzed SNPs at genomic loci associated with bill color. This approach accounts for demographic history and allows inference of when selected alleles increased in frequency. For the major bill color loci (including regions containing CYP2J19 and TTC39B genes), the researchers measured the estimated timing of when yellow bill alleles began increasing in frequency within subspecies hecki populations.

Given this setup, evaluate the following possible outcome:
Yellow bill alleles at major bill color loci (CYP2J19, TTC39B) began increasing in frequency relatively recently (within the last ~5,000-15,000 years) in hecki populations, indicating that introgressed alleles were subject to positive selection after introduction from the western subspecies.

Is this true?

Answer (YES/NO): YES